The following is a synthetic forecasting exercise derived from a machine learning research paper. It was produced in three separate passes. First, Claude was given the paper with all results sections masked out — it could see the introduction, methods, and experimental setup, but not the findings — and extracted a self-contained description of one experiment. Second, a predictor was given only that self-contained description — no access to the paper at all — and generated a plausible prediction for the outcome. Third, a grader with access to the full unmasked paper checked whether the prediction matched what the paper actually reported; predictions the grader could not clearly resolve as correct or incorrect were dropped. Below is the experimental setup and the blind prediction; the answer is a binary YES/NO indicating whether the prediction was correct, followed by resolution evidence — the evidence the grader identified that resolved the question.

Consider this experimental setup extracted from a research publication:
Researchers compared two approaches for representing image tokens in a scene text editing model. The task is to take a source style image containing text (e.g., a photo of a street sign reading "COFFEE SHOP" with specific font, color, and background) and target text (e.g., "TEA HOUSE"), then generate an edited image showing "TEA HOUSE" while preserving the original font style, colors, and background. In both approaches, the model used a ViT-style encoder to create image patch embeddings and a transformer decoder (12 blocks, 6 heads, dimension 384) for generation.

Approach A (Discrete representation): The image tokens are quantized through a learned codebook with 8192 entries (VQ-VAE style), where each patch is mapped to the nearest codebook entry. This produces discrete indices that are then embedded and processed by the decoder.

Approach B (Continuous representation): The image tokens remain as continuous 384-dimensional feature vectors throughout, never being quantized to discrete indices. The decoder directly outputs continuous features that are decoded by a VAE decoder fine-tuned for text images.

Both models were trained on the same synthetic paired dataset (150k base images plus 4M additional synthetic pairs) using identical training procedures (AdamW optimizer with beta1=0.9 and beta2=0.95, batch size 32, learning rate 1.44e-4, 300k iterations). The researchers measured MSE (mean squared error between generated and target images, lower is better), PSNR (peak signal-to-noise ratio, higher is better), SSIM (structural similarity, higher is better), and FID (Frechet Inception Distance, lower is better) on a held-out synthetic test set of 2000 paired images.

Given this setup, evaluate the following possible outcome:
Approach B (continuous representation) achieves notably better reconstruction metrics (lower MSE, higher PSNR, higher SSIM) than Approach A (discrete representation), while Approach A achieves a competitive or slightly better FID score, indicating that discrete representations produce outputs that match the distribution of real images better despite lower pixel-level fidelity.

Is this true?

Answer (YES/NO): NO